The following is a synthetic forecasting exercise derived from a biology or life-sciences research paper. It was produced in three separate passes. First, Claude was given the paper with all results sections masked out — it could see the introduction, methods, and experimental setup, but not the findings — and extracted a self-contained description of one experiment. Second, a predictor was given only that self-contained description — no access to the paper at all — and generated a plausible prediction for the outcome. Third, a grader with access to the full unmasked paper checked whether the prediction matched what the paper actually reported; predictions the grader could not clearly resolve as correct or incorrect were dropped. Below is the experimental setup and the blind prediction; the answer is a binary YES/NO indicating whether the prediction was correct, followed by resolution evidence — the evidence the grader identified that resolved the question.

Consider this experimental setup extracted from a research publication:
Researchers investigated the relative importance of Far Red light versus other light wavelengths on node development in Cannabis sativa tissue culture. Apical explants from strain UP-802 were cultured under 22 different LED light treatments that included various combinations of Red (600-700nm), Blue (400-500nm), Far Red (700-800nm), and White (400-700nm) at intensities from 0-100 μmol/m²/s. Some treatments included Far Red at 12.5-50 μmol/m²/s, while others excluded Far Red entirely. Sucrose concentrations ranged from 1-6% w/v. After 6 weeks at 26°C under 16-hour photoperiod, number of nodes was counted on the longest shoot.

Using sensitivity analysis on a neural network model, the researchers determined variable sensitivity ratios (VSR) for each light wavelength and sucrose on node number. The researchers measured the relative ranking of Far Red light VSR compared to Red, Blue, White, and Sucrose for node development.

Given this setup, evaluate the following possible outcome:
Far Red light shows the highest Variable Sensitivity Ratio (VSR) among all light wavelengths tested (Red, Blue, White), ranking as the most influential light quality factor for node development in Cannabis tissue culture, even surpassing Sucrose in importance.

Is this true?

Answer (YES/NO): NO